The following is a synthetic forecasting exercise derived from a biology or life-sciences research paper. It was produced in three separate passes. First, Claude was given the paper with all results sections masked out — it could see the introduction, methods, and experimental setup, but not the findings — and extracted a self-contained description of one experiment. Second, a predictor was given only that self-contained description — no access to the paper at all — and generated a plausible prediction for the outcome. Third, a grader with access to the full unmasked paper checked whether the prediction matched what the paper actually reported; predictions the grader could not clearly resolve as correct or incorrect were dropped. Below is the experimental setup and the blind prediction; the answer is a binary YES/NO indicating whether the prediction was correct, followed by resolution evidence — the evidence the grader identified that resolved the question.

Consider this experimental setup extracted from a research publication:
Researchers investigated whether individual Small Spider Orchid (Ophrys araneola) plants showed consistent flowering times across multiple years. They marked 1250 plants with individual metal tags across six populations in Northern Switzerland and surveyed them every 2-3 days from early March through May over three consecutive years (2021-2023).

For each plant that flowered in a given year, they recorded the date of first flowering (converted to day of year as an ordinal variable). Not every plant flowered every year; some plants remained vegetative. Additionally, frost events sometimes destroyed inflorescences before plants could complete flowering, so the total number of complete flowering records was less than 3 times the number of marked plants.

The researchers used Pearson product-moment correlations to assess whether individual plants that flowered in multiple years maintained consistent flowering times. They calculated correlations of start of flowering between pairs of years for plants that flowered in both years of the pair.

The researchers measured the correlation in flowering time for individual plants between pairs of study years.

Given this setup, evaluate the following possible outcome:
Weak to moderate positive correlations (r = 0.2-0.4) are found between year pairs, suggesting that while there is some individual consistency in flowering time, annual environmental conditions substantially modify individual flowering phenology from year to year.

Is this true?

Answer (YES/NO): NO